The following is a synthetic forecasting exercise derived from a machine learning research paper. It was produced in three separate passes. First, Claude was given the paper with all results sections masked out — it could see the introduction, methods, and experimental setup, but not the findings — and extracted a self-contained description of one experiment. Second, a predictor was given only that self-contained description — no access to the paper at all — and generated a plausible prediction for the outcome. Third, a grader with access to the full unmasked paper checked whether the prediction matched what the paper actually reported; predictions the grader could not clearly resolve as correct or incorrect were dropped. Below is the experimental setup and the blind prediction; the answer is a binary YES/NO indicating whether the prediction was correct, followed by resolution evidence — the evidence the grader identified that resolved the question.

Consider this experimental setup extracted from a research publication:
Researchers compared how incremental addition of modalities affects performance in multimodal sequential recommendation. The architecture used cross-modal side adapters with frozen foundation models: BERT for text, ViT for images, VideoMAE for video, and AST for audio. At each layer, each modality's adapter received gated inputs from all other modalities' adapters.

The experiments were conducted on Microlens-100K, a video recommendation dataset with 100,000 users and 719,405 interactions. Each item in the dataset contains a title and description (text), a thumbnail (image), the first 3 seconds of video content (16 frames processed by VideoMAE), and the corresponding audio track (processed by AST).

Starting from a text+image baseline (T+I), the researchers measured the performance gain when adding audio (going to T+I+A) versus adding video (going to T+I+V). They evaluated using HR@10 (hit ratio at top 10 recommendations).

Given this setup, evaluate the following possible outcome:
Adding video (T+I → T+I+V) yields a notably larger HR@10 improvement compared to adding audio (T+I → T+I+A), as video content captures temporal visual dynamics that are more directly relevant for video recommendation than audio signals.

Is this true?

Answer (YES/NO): NO